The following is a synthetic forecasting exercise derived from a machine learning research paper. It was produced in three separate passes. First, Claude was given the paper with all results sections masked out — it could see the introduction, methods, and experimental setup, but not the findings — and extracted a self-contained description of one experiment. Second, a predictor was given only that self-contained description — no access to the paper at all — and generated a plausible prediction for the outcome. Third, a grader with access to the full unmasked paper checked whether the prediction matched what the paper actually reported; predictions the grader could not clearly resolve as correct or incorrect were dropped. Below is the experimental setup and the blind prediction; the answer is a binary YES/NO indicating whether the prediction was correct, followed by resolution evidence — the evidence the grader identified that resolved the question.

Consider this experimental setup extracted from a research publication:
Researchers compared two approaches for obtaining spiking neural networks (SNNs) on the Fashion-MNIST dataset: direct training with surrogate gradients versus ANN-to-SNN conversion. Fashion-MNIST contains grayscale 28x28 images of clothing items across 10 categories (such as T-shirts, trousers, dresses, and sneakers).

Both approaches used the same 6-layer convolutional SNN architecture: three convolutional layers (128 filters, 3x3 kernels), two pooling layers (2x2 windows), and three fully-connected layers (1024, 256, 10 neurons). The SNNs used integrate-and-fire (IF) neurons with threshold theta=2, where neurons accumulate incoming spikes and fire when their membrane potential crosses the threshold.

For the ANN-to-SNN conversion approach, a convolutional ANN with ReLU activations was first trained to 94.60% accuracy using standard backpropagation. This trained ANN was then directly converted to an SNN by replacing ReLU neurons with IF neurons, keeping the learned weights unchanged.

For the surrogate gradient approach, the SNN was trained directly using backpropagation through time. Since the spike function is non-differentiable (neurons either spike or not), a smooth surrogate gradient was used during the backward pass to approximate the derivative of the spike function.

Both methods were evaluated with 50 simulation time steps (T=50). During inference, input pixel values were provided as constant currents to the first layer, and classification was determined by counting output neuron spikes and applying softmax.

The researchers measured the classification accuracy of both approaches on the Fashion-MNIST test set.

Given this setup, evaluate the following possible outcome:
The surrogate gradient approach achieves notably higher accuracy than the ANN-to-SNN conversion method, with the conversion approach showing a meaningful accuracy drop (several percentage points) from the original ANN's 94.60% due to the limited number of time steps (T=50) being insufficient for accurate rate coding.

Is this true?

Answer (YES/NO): YES